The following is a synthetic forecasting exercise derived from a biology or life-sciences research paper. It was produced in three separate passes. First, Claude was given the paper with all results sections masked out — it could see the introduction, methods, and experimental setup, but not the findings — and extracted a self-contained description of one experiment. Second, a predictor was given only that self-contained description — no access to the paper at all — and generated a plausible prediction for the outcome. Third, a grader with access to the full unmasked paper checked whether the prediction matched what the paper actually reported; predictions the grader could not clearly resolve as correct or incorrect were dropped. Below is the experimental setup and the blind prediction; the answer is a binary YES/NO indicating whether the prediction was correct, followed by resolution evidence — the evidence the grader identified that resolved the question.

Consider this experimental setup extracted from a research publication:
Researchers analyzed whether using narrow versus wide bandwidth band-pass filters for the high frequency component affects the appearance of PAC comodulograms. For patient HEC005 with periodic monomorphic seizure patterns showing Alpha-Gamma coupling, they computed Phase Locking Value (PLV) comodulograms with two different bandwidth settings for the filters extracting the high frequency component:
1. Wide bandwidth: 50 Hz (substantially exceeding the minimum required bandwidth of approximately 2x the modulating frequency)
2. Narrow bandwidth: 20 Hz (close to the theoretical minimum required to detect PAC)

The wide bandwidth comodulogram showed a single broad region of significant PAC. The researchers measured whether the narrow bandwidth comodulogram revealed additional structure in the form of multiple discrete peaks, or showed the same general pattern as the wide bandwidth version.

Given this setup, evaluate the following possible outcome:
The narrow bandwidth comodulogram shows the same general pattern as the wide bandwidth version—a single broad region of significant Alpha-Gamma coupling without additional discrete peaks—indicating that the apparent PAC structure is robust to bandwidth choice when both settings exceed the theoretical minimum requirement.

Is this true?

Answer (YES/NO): NO